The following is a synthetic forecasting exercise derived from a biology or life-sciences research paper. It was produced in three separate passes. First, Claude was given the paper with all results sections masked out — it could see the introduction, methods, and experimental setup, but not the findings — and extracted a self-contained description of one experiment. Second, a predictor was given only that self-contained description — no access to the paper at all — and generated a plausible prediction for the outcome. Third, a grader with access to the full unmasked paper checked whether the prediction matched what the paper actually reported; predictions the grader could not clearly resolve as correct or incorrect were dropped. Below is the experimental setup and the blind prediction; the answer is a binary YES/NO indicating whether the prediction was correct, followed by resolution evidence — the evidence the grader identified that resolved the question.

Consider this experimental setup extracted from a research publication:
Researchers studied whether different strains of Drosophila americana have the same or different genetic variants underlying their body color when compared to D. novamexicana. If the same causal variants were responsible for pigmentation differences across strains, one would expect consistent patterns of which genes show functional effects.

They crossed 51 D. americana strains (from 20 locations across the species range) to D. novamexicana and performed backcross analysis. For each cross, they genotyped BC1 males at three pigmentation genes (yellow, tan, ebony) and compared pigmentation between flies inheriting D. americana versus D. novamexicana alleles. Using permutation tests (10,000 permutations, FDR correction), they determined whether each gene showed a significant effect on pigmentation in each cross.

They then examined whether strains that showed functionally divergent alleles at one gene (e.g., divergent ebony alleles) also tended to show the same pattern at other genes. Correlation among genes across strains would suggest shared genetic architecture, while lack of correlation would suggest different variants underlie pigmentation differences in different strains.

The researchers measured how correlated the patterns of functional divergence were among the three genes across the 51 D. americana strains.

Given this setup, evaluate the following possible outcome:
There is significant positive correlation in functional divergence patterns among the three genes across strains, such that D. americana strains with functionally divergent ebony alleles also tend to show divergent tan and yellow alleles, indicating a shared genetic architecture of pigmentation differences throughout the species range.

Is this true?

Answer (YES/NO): NO